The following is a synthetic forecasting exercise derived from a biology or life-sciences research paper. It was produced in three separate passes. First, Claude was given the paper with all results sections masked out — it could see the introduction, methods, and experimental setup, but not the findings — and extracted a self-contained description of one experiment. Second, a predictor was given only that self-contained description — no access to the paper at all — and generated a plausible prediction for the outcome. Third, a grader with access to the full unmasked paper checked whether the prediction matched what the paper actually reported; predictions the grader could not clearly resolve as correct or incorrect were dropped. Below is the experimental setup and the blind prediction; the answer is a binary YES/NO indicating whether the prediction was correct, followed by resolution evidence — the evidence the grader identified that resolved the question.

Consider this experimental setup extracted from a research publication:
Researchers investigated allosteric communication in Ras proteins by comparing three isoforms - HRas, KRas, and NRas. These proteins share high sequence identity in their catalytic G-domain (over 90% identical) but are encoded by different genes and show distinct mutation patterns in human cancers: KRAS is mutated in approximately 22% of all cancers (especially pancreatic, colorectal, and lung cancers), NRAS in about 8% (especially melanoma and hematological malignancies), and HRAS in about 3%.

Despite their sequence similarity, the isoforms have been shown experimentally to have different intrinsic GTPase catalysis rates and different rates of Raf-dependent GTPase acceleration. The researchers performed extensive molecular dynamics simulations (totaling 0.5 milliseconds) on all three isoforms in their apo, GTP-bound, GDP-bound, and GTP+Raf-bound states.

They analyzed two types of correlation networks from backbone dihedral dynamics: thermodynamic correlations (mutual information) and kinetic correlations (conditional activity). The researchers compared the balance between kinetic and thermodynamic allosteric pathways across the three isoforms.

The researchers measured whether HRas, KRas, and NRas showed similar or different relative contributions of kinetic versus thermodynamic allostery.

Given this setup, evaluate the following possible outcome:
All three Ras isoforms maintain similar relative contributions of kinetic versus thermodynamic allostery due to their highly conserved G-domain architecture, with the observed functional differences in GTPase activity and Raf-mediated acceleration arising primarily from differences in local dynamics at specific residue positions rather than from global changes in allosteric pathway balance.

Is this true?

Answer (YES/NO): NO